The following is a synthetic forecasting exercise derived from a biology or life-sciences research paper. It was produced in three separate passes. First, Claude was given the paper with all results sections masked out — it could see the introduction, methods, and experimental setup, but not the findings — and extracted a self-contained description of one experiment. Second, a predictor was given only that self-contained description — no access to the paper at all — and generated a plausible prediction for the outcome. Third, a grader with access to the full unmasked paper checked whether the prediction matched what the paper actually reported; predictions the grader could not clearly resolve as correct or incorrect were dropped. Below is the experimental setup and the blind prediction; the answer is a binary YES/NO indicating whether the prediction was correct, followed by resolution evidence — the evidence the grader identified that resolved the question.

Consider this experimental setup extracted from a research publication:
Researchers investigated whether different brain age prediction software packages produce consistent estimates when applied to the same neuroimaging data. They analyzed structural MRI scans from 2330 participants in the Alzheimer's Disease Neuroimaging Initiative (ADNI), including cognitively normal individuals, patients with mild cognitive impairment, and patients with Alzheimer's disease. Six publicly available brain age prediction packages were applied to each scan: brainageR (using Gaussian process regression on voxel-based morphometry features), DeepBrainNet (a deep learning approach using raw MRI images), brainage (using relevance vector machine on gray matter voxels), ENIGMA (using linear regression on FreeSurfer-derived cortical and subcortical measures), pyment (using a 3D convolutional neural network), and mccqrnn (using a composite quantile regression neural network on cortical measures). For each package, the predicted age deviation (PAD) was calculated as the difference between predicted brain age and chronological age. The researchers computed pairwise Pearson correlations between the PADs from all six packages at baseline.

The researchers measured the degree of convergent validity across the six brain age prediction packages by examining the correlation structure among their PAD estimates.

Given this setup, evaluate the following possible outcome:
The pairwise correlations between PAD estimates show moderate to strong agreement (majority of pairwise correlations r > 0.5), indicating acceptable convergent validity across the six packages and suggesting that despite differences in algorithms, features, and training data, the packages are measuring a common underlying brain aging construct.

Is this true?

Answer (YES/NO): NO